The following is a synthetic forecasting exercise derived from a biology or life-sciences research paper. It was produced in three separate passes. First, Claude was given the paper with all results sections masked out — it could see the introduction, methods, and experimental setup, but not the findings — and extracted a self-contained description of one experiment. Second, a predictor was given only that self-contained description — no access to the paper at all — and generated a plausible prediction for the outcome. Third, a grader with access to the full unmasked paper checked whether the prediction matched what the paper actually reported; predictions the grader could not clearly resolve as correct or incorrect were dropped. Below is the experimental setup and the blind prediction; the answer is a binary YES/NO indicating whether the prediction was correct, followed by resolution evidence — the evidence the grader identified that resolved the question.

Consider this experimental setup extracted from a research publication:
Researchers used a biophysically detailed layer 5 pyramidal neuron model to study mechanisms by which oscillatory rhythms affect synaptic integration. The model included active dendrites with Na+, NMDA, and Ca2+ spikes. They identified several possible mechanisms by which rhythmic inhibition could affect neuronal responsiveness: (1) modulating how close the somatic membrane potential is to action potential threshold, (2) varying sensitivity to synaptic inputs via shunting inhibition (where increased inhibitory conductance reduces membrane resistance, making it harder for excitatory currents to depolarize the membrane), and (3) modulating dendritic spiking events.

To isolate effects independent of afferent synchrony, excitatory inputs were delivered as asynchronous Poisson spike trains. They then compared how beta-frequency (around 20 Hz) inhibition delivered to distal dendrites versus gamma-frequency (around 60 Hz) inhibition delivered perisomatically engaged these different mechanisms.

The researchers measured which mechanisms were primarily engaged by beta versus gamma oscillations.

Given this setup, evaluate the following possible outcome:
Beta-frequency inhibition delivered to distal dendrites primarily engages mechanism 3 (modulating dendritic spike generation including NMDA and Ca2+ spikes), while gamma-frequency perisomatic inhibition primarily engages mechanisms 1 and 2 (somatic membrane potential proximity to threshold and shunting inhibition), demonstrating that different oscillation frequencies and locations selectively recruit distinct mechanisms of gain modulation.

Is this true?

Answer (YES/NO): NO